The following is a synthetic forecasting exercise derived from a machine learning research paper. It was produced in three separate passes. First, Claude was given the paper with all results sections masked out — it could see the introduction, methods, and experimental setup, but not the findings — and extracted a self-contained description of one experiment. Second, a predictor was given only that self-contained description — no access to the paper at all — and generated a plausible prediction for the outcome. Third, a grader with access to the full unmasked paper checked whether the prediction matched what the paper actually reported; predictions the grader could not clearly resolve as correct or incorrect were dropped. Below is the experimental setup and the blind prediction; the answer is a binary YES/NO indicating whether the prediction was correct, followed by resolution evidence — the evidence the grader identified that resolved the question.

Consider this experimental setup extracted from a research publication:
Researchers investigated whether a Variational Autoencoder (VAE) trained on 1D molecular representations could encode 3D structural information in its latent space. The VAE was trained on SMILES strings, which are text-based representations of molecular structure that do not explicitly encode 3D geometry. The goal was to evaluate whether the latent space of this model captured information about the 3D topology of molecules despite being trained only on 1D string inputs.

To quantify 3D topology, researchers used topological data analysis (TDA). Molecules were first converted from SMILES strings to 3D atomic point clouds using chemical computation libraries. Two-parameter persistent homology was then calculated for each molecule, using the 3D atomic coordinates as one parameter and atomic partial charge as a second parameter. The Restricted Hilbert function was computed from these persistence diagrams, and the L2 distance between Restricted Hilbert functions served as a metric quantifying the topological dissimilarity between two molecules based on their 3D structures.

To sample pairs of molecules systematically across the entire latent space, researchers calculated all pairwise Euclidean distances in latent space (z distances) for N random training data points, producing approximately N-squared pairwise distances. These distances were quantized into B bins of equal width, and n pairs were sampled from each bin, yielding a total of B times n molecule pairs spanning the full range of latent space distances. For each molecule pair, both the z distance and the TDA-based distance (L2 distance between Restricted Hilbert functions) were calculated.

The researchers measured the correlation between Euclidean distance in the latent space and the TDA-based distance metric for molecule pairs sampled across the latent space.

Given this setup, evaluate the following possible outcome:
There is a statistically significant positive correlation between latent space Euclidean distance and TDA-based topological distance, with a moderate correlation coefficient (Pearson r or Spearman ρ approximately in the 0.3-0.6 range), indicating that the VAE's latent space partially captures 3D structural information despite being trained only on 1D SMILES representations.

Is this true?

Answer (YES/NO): YES